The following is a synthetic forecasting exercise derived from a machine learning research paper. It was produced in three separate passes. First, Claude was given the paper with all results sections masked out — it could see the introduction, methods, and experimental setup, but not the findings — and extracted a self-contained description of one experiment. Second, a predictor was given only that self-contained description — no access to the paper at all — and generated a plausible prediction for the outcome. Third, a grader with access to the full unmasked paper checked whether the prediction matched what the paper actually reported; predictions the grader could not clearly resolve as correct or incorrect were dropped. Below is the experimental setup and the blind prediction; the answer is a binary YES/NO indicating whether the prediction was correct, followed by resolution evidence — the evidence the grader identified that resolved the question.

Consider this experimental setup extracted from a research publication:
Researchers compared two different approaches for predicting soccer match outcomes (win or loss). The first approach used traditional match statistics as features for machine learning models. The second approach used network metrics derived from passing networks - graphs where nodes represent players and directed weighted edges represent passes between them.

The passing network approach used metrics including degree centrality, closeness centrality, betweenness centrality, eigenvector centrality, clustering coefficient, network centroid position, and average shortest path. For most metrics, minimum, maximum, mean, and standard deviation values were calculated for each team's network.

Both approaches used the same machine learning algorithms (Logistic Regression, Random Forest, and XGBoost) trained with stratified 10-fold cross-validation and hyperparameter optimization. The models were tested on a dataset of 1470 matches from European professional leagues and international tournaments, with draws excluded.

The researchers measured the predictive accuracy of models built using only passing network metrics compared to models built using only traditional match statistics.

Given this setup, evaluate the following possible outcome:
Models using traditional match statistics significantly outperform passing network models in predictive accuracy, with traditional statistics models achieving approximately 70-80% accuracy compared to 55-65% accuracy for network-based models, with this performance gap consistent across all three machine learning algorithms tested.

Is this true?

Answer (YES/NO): NO